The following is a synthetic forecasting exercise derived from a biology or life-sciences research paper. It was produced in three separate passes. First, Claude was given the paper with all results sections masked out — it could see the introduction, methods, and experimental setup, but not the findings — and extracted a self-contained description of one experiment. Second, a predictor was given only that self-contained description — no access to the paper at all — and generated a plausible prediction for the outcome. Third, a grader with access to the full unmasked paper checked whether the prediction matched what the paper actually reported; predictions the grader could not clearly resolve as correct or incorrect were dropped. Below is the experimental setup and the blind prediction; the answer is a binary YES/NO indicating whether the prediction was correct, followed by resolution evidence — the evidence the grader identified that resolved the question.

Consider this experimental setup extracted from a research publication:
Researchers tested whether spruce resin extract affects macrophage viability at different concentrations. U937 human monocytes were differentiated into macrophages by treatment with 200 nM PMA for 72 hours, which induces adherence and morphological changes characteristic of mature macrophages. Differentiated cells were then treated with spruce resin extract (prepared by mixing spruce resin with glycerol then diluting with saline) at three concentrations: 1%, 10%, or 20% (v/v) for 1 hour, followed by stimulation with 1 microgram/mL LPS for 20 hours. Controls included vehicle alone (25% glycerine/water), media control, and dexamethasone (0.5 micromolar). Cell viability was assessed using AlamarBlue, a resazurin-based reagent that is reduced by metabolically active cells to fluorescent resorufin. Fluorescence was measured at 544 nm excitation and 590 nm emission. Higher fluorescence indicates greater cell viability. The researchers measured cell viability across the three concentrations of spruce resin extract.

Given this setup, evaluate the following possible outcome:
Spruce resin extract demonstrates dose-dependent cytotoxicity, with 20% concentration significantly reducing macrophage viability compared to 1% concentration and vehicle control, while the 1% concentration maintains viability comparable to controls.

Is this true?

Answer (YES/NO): NO